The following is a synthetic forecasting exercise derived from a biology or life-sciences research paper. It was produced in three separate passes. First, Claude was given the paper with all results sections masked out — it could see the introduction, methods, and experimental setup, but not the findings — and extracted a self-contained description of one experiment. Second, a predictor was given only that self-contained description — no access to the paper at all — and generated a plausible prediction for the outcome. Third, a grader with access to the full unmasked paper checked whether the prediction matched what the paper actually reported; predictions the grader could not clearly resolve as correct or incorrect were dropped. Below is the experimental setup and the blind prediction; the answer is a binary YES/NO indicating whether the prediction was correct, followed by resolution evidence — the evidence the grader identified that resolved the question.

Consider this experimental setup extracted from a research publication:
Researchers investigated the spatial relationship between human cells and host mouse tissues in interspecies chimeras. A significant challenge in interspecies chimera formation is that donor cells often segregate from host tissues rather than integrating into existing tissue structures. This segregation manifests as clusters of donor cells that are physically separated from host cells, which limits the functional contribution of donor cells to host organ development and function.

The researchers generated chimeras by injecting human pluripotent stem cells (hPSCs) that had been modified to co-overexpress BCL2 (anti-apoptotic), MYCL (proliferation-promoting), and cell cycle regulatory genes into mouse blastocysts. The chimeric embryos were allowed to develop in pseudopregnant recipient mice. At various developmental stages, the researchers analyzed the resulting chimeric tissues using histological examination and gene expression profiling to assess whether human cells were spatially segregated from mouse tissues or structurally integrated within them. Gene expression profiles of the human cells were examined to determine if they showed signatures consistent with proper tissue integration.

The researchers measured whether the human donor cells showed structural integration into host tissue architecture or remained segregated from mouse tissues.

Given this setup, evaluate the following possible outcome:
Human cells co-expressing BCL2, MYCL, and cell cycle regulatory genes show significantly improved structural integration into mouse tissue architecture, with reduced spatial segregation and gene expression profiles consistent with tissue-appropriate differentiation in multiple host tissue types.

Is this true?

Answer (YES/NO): YES